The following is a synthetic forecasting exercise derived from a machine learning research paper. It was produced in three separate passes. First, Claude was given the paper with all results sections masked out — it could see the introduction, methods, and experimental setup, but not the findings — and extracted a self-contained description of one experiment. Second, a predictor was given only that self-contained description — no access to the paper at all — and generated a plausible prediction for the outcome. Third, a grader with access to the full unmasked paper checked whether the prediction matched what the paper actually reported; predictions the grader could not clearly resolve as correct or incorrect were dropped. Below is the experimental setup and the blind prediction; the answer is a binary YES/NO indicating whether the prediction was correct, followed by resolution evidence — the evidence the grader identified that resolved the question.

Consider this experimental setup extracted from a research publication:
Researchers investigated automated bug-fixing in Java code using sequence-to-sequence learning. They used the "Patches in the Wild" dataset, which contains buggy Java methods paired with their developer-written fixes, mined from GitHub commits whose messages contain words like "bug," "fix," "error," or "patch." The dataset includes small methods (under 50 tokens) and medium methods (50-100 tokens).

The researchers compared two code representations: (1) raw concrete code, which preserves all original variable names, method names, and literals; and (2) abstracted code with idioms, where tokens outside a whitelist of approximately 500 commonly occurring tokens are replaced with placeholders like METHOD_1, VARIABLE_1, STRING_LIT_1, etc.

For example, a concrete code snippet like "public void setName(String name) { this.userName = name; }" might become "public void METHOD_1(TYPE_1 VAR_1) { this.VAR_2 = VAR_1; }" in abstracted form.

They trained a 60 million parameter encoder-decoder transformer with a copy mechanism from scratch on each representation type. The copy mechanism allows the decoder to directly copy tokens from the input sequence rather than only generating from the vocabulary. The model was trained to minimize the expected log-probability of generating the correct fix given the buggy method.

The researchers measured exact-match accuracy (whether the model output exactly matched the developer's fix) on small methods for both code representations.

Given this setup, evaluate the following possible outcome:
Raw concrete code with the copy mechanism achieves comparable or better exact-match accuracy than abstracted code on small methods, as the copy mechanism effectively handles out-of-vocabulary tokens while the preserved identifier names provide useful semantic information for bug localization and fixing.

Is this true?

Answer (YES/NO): YES